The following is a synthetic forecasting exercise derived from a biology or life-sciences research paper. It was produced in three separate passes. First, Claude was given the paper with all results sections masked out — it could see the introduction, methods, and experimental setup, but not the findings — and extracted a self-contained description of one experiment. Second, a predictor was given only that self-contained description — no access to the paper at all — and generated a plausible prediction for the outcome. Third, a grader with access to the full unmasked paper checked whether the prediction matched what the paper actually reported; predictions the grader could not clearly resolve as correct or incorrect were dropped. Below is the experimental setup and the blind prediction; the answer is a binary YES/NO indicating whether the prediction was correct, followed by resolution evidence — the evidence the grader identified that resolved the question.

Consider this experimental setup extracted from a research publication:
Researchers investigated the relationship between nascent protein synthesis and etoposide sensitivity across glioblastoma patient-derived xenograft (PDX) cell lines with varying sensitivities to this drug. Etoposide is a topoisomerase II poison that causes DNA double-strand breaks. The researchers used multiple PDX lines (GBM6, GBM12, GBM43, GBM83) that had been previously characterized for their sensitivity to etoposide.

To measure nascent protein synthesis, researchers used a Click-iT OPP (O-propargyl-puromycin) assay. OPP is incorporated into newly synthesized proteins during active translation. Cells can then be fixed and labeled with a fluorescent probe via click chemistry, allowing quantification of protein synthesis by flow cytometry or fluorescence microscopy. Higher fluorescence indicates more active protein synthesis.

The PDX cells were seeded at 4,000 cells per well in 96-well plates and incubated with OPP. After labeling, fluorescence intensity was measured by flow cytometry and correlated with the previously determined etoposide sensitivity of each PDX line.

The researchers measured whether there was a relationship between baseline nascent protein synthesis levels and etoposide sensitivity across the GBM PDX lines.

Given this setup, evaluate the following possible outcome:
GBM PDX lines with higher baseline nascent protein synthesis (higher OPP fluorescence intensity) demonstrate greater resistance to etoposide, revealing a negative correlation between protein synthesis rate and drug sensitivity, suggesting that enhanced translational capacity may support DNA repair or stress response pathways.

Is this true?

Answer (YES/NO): NO